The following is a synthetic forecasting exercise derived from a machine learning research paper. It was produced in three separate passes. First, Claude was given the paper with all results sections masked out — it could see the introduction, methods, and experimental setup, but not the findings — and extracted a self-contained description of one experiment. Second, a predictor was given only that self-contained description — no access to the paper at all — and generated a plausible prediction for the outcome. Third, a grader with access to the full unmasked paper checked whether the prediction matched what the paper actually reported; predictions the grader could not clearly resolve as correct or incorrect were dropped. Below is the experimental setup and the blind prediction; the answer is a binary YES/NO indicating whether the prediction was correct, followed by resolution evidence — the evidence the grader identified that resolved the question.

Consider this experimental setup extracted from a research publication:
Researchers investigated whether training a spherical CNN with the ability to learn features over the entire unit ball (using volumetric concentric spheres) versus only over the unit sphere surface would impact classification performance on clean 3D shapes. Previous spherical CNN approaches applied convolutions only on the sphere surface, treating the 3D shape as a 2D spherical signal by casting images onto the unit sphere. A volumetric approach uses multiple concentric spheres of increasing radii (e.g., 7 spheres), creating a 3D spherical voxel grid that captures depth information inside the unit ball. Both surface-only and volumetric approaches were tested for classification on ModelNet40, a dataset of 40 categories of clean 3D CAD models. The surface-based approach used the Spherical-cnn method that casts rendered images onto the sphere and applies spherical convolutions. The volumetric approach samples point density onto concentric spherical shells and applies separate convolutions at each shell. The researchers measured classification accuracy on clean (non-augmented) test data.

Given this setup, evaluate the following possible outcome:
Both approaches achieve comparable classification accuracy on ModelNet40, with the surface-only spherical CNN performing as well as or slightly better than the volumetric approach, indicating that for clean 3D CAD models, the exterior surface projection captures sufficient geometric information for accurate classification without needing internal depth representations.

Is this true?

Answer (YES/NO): YES